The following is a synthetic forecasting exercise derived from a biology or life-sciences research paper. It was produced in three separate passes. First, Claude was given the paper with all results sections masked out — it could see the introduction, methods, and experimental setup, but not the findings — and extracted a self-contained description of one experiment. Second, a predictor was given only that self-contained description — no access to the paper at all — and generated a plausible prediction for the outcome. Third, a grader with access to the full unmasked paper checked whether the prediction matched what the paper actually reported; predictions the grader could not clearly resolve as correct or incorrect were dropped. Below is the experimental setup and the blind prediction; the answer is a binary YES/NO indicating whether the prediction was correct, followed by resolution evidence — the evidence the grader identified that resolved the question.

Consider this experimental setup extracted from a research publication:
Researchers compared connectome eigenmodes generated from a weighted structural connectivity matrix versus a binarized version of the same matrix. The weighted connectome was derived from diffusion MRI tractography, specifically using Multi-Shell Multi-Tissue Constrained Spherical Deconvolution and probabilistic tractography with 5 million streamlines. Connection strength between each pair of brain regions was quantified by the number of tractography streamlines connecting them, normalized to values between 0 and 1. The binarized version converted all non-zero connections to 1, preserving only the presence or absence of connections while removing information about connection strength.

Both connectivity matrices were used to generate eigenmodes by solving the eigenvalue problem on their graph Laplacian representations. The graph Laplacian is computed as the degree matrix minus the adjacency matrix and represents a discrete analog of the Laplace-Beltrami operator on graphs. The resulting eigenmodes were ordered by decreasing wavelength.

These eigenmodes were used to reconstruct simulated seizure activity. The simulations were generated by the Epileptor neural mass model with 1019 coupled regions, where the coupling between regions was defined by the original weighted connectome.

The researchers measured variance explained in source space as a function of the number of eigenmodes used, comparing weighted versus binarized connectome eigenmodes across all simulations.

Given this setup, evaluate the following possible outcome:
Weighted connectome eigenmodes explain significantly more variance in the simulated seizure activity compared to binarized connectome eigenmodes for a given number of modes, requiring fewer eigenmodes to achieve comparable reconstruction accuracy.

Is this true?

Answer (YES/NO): YES